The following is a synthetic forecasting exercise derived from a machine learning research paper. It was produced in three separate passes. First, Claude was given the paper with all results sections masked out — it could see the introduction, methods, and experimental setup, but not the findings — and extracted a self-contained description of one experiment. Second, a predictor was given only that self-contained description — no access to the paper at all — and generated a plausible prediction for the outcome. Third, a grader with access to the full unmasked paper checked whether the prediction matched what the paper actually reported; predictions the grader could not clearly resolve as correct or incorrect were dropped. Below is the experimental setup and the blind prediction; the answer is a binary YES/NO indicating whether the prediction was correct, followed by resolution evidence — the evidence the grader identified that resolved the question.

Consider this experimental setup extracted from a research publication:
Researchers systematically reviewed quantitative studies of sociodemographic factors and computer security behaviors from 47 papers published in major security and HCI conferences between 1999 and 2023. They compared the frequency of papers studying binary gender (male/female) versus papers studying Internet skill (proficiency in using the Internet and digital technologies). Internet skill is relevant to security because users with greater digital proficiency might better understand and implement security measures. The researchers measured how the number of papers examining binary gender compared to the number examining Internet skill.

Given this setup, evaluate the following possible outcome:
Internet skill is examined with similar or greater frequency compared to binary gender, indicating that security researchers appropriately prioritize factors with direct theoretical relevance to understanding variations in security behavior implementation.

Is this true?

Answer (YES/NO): NO